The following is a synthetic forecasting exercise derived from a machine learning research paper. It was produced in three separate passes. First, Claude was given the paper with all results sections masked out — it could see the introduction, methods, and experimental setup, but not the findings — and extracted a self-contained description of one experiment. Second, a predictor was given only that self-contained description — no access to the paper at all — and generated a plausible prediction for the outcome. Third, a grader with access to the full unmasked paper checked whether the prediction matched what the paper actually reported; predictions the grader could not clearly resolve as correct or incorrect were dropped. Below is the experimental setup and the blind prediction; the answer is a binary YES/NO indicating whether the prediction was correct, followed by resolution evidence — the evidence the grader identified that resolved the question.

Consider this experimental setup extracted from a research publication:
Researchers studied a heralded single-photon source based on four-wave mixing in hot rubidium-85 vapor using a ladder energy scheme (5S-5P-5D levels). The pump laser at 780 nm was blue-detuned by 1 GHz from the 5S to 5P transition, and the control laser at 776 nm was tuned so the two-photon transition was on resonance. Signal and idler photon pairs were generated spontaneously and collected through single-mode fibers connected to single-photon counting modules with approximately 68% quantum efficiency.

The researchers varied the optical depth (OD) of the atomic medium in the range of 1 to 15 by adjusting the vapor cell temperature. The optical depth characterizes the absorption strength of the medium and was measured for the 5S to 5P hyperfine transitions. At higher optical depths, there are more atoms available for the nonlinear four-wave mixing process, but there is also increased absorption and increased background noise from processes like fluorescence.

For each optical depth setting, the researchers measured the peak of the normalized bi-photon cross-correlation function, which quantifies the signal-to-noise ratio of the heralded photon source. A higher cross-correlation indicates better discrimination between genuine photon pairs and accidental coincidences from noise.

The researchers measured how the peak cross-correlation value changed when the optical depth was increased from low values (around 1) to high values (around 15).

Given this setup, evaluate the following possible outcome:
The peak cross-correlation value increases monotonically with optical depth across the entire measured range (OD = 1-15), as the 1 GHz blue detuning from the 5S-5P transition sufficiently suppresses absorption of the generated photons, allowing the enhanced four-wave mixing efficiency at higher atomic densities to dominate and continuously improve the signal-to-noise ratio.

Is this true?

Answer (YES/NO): NO